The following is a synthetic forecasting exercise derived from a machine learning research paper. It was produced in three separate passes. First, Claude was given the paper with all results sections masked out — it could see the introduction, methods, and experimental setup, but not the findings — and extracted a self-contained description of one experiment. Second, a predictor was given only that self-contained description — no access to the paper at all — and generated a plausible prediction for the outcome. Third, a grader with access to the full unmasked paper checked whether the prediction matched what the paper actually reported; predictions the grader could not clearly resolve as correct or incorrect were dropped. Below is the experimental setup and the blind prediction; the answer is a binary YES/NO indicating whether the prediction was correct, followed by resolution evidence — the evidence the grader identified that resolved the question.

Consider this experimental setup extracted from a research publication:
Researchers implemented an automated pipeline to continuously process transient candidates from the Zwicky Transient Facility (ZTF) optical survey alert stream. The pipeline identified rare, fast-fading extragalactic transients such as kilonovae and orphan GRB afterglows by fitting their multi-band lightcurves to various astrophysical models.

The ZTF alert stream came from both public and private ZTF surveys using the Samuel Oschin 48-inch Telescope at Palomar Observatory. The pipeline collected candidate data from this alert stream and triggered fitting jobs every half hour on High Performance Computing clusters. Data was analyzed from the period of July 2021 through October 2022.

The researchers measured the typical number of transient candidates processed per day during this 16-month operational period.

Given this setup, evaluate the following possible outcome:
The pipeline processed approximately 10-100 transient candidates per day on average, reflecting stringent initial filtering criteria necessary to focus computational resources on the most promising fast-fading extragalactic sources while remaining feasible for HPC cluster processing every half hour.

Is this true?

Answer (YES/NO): NO